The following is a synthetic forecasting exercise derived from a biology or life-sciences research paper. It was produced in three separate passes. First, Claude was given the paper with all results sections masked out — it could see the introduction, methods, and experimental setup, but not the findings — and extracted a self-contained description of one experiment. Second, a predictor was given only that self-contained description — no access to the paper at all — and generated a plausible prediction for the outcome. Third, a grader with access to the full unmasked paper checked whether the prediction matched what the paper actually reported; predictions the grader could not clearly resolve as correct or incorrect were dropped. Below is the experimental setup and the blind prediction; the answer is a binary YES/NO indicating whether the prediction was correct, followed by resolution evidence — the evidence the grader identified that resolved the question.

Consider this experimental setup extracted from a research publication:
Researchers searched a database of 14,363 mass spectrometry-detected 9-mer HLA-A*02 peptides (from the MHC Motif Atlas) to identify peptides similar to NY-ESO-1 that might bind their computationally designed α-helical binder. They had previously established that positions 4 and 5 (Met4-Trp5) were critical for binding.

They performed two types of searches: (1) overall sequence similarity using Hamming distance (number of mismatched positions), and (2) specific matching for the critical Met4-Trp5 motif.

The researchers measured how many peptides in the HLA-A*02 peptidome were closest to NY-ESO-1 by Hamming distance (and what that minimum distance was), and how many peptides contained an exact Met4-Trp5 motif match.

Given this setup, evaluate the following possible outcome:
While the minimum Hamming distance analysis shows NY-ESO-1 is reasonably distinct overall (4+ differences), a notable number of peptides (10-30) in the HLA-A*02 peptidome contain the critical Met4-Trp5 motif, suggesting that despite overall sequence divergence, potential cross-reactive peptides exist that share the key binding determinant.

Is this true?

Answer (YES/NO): NO